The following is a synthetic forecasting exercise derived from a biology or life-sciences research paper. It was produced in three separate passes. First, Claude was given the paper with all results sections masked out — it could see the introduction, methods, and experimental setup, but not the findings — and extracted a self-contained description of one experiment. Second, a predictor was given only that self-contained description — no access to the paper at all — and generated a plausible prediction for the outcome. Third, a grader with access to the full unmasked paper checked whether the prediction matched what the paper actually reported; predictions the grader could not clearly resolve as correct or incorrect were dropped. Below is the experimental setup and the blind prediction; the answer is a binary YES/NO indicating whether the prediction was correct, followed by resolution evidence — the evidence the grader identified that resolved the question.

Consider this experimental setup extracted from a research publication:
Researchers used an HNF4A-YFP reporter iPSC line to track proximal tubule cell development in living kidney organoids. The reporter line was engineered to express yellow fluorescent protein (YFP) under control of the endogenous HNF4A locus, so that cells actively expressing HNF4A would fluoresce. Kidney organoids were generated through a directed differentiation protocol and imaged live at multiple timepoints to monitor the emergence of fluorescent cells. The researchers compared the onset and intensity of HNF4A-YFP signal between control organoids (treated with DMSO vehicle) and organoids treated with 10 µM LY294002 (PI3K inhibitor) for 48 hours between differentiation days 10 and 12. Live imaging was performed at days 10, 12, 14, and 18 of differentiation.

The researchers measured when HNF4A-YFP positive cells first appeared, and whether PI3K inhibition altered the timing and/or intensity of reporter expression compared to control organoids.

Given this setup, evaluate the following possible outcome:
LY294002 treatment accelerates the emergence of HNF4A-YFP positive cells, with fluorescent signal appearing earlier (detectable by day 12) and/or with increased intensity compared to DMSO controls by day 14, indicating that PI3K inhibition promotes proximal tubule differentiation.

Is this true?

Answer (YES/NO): YES